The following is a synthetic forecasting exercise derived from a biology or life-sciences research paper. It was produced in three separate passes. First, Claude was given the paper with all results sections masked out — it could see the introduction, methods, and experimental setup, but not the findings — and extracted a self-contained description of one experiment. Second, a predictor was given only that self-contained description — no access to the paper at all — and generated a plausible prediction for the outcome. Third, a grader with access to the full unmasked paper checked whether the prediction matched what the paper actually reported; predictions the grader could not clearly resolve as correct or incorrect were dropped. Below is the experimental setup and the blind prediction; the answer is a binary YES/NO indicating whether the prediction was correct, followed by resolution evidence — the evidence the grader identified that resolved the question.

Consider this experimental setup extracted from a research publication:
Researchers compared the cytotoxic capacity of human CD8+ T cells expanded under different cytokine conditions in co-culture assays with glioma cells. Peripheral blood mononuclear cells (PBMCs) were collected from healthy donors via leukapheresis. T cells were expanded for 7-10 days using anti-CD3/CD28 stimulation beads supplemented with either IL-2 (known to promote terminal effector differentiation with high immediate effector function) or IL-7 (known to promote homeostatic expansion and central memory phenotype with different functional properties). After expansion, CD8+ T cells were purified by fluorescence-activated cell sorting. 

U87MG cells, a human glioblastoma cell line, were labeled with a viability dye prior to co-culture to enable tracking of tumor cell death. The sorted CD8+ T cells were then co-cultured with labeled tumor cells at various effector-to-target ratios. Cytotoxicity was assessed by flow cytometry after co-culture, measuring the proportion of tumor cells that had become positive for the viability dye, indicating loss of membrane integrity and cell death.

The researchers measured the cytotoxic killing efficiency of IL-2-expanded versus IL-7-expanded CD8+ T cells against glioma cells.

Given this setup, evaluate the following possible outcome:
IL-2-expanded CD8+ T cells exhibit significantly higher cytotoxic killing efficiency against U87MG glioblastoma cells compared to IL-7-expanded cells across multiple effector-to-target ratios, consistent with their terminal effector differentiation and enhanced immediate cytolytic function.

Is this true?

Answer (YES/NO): NO